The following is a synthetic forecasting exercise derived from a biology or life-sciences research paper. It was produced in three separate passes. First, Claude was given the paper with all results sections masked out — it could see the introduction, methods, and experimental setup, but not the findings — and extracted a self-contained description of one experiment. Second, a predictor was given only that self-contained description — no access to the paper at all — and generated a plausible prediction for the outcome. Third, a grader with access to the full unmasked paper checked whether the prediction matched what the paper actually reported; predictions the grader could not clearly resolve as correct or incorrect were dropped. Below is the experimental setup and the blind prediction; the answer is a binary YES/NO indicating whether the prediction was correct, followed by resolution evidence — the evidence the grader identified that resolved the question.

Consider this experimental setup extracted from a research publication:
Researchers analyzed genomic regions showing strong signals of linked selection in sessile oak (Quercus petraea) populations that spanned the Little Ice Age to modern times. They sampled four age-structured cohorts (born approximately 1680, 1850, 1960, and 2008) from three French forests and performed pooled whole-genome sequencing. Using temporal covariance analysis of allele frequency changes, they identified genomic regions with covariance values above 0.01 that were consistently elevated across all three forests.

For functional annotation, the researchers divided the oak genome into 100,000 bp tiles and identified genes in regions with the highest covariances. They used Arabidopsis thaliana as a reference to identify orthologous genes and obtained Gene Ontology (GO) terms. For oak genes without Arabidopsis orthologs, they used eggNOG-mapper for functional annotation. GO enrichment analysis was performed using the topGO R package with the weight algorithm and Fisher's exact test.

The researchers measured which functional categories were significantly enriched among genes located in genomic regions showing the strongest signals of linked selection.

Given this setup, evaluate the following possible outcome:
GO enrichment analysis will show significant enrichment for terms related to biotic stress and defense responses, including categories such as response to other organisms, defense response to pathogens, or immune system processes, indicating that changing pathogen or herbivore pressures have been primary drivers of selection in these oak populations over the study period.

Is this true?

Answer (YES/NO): NO